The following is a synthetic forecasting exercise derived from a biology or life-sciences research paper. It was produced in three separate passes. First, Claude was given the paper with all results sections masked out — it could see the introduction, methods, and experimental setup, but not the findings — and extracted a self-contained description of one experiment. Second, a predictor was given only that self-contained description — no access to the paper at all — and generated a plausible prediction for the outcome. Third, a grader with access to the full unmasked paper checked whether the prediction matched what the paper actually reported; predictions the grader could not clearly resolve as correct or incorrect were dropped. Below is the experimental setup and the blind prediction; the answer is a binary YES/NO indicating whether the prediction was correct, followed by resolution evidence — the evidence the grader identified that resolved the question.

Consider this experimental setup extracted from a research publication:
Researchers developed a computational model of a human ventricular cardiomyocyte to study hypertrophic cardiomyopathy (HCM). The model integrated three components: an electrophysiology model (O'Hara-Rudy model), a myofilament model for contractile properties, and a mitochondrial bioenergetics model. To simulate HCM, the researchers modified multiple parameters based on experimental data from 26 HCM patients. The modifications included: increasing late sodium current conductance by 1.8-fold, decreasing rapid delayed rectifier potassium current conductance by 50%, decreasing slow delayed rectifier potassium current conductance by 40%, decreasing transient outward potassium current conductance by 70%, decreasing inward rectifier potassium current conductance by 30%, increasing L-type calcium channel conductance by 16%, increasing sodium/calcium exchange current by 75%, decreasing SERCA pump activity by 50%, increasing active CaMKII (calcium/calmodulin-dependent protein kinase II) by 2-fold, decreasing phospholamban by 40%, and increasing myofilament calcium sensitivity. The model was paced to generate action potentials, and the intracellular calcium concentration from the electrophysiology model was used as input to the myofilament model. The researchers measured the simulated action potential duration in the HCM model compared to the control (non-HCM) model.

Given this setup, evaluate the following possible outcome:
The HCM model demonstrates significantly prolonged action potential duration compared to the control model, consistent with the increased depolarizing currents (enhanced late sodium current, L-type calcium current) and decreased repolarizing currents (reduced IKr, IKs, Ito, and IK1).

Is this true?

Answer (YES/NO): YES